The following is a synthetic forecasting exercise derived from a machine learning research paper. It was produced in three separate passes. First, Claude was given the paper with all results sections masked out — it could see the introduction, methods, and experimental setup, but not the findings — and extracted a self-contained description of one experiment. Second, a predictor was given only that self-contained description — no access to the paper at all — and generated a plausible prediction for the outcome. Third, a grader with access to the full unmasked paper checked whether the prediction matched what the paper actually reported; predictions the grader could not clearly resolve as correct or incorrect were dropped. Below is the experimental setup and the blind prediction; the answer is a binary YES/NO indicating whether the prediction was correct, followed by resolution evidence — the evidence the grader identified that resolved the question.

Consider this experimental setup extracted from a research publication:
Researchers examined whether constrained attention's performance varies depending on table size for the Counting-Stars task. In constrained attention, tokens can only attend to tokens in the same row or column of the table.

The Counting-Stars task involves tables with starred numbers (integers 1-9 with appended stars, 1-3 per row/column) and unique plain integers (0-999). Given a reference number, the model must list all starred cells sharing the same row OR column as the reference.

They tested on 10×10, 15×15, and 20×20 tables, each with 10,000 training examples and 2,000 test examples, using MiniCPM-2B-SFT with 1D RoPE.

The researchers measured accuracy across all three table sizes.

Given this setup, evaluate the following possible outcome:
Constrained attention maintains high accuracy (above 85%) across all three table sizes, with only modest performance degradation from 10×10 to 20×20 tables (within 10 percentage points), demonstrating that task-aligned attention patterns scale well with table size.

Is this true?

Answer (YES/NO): NO